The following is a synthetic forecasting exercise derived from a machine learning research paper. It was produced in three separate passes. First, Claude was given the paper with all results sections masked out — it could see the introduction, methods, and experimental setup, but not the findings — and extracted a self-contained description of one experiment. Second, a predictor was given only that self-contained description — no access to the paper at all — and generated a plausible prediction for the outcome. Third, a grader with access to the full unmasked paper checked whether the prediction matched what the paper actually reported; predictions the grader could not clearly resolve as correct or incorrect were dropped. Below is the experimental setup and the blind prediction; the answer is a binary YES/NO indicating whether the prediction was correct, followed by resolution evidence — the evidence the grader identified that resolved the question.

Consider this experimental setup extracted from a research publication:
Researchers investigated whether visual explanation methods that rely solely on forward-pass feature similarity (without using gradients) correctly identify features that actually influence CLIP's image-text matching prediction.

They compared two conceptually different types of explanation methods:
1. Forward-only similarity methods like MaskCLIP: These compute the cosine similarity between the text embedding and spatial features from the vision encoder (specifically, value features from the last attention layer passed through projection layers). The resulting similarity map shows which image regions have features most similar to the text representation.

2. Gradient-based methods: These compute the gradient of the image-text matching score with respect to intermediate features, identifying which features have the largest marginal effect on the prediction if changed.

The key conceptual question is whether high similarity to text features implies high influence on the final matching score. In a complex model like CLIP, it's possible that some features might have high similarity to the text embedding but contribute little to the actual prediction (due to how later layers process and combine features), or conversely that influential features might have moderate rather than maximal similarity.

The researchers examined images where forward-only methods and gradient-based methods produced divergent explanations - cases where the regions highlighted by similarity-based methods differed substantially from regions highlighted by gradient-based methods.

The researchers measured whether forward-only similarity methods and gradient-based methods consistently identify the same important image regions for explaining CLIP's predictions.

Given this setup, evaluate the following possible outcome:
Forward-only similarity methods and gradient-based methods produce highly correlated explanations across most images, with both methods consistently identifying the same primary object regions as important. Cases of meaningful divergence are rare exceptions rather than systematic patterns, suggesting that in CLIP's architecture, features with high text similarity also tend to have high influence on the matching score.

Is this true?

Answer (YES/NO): NO